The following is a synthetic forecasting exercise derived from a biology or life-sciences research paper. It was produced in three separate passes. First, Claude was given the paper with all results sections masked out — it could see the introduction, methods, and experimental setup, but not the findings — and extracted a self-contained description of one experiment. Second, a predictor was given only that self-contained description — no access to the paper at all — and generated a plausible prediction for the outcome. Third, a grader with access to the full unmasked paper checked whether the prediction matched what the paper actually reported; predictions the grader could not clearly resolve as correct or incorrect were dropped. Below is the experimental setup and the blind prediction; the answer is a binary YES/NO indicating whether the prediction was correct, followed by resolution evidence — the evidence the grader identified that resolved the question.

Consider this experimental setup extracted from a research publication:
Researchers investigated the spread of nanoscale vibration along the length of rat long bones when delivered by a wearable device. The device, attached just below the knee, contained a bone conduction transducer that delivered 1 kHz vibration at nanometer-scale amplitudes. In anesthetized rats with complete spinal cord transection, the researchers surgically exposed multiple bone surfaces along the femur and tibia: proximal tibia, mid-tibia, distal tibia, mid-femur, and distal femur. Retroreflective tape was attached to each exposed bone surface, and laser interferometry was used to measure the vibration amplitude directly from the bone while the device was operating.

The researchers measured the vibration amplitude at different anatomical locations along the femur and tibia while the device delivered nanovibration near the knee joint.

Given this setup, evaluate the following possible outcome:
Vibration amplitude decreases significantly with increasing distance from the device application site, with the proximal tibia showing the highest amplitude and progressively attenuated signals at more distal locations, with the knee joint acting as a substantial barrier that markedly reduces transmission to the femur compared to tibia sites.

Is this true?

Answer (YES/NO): NO